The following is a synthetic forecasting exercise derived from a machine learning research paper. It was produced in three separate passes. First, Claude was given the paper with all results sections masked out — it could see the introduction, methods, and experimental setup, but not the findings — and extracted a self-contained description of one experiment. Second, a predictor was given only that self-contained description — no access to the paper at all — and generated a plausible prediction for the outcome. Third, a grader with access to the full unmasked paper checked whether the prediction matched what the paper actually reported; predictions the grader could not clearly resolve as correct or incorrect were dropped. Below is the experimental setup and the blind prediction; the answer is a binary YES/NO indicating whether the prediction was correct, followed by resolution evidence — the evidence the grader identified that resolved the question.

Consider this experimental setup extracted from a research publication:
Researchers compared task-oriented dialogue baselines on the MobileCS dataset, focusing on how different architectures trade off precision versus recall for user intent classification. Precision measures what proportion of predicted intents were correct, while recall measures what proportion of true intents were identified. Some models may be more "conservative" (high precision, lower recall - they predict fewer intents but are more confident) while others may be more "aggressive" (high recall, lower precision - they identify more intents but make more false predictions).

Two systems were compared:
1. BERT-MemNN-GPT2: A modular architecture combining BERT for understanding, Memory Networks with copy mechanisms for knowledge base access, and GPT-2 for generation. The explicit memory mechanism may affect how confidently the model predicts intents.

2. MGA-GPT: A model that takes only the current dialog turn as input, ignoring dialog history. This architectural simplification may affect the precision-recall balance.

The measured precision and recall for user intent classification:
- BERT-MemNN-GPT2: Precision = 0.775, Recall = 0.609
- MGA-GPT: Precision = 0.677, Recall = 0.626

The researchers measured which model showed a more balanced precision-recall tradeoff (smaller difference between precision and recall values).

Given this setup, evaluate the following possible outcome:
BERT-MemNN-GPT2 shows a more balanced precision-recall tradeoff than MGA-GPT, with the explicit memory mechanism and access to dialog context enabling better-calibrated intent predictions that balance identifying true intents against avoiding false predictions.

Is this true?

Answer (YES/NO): NO